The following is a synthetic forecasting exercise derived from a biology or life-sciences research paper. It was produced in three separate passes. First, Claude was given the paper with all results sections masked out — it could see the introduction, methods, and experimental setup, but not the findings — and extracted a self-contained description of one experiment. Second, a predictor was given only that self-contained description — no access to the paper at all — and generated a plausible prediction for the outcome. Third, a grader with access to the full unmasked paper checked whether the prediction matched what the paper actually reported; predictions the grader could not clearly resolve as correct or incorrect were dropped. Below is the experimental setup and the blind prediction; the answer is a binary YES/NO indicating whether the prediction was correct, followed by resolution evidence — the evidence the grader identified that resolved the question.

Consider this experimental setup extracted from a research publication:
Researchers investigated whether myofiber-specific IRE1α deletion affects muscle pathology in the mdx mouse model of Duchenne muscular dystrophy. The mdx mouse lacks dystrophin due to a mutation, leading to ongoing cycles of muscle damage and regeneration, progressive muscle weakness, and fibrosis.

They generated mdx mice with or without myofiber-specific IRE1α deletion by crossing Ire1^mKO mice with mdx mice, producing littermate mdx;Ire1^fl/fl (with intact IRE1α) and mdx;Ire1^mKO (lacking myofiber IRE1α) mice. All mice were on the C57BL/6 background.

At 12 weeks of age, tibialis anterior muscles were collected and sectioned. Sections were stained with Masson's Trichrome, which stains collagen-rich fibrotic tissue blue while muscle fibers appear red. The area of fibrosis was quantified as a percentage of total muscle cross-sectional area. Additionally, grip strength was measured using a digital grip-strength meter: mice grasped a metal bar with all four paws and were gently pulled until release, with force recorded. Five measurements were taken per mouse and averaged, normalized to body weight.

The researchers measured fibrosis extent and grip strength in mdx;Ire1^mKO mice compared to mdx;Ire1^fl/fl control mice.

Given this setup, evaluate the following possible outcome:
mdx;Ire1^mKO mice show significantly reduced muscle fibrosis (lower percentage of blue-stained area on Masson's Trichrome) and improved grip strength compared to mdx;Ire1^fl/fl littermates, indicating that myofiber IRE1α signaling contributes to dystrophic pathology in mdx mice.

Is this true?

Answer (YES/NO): NO